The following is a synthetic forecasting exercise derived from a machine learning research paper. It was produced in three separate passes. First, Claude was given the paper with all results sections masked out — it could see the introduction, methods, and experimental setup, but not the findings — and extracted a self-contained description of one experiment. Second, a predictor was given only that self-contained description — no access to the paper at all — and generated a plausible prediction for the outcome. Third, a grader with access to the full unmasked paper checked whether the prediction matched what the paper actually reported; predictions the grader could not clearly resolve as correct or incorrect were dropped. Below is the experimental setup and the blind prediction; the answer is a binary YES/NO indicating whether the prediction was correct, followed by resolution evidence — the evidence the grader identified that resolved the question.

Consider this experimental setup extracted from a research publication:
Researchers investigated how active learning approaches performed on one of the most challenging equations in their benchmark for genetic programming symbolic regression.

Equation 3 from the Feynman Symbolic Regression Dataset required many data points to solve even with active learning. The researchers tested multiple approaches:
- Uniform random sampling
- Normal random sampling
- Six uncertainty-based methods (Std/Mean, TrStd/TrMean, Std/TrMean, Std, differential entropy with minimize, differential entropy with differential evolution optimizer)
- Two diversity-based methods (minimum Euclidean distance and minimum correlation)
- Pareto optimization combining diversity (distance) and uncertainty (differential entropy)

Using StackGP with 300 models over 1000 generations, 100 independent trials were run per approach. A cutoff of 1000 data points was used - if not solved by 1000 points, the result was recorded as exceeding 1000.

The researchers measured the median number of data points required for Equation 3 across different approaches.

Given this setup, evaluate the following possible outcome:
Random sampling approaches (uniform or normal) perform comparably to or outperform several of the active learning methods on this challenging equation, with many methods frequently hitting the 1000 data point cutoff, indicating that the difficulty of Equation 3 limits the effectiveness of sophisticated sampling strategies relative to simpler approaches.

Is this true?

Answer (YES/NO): NO